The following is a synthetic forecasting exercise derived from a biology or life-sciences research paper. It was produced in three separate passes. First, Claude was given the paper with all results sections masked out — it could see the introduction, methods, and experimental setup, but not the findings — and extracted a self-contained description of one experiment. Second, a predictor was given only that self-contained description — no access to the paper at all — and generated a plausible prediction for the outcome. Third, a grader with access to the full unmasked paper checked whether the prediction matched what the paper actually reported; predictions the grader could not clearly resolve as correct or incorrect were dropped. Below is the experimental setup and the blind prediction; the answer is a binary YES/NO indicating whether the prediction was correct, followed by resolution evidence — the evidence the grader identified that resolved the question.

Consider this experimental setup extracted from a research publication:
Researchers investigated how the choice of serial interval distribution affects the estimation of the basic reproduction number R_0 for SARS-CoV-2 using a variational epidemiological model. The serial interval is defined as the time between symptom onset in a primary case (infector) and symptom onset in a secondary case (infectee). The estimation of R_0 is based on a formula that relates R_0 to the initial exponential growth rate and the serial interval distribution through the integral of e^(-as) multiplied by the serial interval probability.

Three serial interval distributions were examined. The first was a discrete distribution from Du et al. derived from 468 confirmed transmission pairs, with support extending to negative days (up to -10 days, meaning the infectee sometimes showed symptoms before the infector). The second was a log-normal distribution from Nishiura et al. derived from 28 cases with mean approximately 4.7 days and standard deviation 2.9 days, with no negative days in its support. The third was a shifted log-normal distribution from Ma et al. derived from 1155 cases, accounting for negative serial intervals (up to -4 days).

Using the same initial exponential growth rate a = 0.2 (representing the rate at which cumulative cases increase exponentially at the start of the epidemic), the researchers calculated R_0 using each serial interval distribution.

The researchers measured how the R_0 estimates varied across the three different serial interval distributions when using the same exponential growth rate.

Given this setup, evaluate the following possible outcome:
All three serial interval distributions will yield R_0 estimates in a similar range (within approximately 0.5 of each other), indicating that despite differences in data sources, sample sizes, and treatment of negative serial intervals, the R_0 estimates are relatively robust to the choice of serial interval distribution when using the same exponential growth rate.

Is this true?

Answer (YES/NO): NO